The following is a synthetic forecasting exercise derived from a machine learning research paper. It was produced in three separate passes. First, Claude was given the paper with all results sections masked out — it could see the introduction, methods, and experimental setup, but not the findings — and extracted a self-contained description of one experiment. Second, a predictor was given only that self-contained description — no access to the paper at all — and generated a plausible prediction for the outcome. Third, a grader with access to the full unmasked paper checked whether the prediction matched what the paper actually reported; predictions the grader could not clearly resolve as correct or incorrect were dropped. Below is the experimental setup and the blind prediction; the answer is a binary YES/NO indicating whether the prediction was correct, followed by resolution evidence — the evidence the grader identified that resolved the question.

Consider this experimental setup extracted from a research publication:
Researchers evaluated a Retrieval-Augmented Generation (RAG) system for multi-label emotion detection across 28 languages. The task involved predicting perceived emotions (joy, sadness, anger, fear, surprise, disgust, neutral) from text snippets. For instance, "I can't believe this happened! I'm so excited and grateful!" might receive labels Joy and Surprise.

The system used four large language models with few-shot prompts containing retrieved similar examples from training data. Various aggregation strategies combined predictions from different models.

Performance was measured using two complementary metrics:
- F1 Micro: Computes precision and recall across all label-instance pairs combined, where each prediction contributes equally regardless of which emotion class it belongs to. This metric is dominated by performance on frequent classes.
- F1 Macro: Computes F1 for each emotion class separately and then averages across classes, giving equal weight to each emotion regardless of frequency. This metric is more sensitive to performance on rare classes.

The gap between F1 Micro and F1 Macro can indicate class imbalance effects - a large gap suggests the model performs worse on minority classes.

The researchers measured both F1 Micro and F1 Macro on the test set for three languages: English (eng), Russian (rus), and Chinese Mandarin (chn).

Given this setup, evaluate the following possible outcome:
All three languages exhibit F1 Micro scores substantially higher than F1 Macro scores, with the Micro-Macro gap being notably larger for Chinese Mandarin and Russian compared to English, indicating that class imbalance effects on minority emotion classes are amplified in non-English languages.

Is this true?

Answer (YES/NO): NO